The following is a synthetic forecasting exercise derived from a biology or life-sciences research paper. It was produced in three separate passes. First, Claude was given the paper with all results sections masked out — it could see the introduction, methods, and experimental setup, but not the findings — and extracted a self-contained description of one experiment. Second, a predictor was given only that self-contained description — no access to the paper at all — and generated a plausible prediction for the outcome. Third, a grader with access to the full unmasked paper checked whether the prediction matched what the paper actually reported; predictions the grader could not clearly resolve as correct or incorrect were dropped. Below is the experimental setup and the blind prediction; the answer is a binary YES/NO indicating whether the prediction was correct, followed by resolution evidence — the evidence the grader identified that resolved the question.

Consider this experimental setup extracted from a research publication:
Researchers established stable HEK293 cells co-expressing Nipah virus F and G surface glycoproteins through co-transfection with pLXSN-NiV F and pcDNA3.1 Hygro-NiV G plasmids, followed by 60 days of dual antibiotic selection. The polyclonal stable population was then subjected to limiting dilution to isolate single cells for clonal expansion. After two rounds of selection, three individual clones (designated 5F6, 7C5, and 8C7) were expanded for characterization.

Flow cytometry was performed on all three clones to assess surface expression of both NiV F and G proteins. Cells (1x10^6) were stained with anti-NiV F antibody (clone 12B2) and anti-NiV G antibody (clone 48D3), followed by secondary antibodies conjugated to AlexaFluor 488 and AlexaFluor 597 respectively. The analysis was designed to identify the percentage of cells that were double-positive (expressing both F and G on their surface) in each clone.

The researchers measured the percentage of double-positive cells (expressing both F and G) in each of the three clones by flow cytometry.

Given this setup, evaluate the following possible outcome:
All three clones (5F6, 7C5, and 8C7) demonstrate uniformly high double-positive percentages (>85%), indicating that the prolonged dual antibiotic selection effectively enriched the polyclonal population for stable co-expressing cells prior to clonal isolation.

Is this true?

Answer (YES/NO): NO